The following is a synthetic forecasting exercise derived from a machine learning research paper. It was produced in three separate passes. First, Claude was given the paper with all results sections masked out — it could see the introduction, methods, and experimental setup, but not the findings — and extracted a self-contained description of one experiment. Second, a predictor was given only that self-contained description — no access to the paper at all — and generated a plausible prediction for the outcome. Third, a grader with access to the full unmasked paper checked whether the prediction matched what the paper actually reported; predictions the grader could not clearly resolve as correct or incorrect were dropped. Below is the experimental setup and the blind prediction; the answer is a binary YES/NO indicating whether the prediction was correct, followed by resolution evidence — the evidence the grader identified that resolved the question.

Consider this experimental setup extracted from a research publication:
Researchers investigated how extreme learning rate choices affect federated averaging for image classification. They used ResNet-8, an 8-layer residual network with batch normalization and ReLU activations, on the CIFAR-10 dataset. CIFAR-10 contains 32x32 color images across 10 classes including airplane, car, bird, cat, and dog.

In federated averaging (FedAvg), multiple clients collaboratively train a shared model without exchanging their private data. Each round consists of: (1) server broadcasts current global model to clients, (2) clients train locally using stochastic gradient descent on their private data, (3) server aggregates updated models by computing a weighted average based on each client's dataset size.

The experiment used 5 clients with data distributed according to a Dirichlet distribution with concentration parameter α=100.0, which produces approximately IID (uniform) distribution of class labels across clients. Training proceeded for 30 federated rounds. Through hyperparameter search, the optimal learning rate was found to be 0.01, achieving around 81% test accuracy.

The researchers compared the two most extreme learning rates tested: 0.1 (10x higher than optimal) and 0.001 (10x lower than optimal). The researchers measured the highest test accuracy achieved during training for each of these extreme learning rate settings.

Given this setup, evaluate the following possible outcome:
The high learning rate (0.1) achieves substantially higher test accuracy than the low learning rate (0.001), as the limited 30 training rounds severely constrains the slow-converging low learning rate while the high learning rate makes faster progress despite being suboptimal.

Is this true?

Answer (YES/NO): NO